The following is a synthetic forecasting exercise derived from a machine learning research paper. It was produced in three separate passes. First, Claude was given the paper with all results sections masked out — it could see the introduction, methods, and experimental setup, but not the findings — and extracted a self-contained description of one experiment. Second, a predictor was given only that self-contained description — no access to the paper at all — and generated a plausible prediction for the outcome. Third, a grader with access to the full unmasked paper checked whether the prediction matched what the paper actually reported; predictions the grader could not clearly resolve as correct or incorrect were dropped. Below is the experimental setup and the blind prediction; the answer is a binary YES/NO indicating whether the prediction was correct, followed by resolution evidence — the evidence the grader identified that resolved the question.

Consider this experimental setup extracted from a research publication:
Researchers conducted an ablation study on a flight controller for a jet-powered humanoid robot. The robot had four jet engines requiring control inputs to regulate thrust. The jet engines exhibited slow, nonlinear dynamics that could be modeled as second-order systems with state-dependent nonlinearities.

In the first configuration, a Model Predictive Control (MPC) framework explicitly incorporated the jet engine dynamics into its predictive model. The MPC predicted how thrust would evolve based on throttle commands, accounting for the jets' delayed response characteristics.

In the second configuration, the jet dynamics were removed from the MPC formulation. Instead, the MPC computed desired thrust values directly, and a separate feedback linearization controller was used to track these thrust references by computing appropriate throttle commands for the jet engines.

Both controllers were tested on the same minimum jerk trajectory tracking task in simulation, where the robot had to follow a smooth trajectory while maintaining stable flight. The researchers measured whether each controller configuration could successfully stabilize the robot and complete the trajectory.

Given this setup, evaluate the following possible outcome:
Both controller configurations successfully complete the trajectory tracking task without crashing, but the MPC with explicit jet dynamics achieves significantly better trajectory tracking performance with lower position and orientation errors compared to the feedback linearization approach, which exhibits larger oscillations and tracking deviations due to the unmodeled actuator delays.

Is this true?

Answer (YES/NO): NO